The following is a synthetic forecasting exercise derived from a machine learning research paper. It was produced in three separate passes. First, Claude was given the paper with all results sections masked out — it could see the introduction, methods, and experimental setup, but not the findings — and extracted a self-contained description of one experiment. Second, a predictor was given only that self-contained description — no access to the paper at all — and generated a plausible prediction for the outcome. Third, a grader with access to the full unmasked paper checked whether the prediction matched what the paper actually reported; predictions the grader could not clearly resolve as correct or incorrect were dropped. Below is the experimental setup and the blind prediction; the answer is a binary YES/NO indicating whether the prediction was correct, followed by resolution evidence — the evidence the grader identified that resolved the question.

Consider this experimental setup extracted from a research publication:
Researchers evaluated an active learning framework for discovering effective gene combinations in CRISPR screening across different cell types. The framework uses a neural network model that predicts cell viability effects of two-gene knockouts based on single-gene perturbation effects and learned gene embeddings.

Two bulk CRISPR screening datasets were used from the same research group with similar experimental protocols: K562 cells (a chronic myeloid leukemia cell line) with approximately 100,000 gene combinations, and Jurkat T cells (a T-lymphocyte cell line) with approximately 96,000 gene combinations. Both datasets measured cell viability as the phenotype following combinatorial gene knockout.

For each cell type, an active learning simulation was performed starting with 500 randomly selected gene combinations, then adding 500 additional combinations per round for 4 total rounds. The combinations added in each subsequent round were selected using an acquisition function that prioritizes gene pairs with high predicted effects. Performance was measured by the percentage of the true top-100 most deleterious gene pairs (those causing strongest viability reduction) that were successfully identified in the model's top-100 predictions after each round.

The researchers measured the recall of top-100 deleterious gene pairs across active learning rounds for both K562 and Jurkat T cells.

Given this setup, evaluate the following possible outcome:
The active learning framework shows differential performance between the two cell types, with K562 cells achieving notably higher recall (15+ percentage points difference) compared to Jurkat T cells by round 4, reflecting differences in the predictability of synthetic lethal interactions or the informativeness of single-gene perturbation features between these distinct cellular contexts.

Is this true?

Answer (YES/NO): NO